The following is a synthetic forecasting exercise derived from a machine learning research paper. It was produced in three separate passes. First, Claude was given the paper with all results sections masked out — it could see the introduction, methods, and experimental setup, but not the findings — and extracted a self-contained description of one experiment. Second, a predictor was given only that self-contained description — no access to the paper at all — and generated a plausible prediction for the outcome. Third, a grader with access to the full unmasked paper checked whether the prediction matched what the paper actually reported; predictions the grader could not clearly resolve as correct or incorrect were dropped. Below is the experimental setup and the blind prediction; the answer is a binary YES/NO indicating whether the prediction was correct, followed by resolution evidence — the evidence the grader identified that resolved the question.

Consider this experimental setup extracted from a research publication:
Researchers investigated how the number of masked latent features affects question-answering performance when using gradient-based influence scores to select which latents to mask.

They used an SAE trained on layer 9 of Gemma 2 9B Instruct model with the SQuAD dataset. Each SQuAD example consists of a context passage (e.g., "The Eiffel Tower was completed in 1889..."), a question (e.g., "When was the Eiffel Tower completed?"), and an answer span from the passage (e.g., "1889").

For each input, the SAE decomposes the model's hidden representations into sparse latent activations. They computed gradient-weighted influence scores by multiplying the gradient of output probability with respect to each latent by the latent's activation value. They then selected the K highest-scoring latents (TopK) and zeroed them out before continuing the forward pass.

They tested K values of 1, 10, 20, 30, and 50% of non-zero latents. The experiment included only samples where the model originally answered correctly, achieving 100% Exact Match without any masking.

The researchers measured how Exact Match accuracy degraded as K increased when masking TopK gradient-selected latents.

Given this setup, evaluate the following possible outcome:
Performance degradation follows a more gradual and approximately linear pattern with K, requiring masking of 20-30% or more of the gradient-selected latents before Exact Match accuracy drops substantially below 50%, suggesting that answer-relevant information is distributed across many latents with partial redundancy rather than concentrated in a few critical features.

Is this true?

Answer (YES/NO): NO